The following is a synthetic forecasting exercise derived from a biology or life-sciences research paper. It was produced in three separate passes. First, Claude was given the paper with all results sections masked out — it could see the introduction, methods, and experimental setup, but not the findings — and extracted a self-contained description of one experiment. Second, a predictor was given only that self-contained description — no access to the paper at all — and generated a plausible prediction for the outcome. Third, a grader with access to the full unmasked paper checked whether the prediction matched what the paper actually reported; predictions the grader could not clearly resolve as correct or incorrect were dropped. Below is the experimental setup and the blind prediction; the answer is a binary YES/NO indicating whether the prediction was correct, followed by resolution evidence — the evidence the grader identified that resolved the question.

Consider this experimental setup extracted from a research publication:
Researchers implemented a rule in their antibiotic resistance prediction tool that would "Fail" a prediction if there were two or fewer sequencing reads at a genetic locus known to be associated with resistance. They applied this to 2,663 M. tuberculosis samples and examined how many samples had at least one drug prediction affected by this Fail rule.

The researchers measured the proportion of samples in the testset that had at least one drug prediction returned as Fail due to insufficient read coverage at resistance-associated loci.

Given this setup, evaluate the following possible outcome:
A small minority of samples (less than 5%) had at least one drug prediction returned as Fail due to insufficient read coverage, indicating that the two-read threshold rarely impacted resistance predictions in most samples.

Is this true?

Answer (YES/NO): YES